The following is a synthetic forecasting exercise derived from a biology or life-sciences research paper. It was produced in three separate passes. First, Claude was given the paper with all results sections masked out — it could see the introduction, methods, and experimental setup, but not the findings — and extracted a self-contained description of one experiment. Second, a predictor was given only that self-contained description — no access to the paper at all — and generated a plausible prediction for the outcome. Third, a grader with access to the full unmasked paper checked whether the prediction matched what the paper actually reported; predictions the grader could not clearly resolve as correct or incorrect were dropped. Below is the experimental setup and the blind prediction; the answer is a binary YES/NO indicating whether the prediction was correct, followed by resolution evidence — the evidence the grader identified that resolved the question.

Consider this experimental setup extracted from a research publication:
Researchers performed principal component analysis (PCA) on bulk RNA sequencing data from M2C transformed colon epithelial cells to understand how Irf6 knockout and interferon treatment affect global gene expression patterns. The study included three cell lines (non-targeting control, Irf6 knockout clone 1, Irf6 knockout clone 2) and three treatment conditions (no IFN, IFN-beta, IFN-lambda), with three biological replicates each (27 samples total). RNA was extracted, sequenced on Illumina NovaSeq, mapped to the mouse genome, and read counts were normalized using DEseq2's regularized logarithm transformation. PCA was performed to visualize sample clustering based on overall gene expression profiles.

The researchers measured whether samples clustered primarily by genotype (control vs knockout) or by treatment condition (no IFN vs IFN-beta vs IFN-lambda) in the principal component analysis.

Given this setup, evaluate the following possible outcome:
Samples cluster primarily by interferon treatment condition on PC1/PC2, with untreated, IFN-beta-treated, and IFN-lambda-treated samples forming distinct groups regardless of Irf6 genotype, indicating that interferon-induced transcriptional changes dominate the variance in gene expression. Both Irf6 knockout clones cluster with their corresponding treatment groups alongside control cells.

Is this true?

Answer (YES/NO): NO